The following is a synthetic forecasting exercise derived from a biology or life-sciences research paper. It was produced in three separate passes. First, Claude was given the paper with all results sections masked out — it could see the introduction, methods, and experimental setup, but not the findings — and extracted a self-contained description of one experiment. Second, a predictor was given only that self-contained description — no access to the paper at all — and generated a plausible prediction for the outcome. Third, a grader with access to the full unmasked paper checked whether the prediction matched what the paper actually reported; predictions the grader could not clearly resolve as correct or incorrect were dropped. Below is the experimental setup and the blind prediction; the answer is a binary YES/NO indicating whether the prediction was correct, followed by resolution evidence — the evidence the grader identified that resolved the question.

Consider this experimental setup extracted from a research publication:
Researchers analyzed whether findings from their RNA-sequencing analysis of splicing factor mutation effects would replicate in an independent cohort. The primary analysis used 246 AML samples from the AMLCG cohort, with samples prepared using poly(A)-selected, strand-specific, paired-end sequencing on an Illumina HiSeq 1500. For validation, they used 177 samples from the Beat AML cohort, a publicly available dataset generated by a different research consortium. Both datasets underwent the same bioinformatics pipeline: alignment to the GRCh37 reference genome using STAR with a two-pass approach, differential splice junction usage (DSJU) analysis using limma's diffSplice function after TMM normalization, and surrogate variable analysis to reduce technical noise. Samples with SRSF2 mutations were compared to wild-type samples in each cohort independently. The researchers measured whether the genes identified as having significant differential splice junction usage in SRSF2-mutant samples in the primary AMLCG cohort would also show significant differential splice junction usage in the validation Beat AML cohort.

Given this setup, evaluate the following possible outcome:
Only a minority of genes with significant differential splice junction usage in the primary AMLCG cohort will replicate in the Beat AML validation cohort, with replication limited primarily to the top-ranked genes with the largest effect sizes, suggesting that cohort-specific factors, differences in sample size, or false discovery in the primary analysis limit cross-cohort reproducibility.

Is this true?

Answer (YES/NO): NO